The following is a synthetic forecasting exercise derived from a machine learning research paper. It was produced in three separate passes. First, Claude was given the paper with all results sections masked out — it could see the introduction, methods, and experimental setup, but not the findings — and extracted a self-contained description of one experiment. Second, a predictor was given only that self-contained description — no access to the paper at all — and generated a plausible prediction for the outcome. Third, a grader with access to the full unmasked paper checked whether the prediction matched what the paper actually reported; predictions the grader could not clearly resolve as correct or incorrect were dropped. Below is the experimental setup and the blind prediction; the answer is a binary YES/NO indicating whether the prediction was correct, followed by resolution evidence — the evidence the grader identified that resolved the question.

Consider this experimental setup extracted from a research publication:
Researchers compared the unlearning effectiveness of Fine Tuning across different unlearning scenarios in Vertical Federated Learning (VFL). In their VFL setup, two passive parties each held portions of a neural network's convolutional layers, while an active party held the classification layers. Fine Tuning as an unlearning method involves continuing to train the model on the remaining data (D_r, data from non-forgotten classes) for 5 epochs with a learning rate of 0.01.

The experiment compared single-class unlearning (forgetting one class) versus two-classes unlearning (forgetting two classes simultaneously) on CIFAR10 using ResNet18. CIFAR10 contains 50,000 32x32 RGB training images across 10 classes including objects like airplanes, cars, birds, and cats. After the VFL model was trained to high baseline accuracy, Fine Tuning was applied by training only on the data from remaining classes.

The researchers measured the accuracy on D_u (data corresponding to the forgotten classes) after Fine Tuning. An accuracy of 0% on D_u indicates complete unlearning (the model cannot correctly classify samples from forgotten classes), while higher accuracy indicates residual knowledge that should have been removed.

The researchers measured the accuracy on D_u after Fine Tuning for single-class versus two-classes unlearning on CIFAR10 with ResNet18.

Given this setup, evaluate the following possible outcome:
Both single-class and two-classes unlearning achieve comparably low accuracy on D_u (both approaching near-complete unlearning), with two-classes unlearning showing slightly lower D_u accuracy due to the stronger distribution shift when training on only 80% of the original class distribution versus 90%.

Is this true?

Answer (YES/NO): NO